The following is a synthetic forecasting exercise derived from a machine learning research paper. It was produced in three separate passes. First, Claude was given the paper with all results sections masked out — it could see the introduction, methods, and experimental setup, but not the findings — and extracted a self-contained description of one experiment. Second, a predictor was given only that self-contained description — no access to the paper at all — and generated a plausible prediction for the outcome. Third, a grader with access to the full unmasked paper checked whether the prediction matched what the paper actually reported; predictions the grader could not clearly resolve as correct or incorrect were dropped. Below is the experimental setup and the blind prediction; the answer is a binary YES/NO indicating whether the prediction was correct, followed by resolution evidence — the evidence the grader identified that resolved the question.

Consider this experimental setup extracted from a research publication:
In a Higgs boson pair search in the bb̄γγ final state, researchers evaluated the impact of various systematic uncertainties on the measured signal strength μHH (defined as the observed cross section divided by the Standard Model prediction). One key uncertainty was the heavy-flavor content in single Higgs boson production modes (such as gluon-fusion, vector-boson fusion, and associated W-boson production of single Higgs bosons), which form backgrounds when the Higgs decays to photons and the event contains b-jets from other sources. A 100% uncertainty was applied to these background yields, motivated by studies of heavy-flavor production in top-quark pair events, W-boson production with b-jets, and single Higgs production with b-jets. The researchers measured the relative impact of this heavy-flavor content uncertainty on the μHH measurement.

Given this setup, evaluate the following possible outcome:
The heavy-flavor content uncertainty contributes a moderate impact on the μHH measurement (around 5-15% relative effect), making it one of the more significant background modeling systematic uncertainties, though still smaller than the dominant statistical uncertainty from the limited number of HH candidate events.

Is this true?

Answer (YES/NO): NO